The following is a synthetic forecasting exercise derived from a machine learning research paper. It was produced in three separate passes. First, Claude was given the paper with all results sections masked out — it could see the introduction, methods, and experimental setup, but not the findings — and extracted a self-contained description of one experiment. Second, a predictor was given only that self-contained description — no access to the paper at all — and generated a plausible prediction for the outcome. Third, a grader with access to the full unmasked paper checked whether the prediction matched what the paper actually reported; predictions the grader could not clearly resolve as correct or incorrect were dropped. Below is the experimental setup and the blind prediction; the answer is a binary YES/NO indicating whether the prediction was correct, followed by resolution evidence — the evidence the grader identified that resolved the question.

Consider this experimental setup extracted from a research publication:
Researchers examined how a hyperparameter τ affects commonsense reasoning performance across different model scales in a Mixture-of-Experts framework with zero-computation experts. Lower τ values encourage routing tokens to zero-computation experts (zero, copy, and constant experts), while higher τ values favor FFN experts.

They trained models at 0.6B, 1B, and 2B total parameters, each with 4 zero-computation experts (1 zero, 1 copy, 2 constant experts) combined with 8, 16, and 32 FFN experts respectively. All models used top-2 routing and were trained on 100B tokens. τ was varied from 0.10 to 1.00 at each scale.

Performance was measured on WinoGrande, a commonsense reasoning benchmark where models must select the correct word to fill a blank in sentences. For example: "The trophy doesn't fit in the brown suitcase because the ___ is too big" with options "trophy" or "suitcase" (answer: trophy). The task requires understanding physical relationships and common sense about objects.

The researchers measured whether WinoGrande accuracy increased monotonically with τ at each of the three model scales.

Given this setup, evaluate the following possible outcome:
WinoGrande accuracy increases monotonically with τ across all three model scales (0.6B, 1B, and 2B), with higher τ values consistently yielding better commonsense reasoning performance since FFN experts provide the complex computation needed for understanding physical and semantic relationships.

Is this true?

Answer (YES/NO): NO